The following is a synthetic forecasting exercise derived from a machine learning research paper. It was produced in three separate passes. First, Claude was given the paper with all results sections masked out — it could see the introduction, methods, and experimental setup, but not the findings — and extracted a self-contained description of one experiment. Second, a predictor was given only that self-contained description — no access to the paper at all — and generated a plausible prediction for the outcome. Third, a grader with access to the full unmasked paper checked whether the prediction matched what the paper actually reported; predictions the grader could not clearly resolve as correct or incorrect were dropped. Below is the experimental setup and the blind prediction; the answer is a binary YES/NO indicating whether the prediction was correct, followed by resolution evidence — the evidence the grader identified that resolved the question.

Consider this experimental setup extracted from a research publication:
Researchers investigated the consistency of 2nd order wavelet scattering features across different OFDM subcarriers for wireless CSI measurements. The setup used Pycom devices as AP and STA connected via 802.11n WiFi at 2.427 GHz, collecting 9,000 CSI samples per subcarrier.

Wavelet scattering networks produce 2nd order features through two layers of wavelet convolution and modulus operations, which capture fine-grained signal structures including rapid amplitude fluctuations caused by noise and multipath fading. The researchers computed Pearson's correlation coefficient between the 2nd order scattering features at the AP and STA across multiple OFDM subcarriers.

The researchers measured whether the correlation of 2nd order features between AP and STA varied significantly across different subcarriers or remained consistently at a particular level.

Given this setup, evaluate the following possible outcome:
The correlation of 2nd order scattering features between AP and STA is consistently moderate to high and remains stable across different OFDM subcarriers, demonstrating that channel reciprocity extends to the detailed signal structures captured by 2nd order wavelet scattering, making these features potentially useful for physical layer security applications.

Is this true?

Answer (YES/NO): NO